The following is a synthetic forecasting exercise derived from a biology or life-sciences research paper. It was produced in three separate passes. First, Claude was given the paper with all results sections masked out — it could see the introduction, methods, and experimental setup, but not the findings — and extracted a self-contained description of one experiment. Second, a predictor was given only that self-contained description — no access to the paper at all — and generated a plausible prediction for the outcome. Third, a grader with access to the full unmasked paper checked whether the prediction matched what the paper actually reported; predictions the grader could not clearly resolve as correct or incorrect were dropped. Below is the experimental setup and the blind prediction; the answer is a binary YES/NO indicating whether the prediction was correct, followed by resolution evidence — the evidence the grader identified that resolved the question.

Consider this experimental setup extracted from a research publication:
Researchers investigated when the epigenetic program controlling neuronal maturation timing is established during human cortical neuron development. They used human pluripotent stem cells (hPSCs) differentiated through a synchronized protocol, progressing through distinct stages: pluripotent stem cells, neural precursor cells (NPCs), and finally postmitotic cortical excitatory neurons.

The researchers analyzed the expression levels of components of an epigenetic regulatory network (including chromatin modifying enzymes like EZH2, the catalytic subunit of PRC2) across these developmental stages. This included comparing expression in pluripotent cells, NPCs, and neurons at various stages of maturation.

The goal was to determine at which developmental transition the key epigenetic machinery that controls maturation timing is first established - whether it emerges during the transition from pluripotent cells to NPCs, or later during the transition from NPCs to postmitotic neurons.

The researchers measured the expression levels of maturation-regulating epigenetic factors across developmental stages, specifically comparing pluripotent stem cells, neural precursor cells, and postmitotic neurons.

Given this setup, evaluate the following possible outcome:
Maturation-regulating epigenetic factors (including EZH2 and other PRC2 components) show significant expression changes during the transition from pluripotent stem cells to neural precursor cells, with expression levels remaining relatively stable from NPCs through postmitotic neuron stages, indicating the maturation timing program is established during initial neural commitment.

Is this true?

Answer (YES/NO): NO